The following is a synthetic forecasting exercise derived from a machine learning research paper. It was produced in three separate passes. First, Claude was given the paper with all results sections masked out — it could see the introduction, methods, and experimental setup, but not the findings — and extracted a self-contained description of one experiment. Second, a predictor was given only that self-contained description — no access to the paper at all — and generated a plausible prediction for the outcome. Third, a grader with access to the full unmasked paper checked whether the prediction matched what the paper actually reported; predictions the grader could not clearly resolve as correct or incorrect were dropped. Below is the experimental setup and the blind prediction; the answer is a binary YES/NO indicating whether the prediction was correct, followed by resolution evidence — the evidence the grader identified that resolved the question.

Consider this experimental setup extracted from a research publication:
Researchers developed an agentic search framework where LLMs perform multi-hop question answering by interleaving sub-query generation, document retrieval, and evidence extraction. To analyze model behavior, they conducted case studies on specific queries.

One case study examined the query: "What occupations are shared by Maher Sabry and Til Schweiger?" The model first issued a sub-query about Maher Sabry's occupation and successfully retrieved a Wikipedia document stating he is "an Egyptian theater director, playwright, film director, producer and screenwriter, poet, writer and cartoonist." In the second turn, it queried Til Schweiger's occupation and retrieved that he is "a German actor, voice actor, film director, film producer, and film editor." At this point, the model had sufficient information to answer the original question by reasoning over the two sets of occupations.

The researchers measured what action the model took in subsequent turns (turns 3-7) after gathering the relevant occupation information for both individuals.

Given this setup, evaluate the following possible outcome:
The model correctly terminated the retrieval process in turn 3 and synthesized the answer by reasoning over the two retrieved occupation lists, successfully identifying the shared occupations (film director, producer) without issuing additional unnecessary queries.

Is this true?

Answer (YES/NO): NO